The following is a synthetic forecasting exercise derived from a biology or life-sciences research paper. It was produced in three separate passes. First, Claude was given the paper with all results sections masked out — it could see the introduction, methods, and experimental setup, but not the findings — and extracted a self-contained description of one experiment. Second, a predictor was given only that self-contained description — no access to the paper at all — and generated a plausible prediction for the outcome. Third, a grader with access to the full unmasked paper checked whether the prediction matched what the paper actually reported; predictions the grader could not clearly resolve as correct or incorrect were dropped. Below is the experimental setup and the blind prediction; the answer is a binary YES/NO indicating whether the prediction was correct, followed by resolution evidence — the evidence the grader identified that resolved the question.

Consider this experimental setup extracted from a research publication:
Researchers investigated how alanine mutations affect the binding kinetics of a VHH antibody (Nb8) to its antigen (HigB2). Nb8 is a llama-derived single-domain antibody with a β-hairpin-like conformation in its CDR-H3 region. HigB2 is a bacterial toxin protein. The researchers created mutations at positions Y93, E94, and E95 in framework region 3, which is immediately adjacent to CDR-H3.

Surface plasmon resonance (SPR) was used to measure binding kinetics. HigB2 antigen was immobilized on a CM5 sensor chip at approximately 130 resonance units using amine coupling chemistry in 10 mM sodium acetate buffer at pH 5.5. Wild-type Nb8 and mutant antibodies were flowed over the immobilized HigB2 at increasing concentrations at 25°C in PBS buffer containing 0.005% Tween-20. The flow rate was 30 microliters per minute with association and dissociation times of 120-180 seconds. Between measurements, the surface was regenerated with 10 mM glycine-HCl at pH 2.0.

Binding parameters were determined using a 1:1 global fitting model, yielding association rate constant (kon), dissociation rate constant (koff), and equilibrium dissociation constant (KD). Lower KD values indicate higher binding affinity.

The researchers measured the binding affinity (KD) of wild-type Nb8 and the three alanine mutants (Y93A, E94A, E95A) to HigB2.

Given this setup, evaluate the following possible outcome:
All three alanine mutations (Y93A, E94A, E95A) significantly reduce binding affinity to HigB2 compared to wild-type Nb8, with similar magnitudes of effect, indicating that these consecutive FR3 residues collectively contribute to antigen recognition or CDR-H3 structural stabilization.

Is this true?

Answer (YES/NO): NO